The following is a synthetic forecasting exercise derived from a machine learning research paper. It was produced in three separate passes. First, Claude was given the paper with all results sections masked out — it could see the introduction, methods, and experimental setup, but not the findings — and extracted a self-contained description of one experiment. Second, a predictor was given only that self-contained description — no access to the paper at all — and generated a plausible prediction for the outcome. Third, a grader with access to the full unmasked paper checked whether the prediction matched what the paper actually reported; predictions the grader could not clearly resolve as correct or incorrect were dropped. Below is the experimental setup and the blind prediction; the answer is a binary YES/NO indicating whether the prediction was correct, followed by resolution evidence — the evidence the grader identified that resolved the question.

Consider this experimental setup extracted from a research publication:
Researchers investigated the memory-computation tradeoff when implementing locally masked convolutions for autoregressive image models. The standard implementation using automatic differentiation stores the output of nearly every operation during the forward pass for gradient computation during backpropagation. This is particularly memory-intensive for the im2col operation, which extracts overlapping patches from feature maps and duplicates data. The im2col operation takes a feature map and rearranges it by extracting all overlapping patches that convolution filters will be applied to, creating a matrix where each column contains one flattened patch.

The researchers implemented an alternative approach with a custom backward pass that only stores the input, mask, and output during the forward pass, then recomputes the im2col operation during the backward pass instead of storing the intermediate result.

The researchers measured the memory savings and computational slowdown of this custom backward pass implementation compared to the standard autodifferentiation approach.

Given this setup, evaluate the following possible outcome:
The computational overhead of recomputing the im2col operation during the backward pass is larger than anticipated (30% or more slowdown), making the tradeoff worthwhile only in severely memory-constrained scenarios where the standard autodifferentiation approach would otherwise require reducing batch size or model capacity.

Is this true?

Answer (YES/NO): NO